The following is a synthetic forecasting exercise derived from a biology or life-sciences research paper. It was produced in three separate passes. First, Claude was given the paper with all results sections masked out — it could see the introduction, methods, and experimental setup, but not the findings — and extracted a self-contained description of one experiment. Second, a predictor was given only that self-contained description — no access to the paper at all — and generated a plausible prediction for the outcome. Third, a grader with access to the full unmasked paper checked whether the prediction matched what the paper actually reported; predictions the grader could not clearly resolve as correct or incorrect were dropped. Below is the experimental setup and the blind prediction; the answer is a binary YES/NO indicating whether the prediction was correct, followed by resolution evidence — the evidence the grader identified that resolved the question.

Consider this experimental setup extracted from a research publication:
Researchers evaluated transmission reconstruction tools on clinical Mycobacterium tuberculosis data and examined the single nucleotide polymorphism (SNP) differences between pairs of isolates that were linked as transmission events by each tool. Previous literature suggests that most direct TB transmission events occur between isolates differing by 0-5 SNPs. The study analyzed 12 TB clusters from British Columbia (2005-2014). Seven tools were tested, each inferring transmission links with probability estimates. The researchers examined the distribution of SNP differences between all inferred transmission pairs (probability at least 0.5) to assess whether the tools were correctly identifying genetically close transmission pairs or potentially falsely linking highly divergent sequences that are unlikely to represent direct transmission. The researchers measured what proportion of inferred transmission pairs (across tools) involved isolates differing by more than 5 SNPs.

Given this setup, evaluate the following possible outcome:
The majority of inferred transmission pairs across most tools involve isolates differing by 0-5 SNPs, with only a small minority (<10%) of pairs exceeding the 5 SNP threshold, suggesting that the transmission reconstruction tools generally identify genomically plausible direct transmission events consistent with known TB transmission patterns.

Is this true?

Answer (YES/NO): NO